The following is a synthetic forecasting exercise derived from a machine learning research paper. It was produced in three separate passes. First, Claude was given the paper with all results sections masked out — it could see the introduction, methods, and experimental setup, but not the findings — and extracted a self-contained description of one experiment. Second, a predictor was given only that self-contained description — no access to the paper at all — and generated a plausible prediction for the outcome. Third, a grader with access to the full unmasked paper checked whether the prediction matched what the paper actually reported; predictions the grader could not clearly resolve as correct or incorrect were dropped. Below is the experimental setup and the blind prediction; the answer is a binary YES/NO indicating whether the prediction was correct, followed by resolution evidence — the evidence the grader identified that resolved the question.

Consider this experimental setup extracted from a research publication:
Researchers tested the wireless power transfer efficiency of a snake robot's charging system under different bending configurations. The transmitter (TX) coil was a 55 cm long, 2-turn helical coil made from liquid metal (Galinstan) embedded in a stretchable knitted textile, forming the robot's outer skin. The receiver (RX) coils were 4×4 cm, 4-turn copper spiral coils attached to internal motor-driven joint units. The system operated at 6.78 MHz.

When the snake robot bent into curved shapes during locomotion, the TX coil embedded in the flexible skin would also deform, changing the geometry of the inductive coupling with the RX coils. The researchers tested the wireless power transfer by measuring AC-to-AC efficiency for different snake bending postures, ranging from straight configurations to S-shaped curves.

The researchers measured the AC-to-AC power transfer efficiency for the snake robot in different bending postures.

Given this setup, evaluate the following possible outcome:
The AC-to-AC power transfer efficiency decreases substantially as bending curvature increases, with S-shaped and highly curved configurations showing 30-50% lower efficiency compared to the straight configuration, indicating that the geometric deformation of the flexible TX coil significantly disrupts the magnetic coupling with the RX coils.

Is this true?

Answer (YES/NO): NO